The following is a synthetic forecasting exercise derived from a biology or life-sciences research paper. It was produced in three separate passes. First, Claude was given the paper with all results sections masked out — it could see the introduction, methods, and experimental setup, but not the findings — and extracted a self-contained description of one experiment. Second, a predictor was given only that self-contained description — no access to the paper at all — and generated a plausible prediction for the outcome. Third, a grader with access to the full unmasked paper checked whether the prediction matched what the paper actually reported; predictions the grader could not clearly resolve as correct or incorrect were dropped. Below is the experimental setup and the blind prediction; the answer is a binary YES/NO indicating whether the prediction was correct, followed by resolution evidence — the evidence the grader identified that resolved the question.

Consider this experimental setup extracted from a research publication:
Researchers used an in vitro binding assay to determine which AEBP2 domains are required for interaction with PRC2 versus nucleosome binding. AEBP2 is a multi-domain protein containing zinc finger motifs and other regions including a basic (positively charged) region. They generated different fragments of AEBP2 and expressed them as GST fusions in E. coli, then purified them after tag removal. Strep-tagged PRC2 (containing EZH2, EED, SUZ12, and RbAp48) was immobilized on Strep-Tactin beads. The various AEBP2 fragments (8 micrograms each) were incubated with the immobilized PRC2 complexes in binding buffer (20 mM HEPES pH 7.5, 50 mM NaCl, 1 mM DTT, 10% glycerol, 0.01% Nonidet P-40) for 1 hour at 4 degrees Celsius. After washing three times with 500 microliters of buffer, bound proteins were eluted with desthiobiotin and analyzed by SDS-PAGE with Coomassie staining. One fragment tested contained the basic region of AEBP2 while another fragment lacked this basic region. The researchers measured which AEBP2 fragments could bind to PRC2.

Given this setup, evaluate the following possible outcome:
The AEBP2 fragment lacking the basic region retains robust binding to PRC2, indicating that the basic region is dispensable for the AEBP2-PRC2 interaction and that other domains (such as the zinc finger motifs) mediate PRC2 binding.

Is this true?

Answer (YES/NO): YES